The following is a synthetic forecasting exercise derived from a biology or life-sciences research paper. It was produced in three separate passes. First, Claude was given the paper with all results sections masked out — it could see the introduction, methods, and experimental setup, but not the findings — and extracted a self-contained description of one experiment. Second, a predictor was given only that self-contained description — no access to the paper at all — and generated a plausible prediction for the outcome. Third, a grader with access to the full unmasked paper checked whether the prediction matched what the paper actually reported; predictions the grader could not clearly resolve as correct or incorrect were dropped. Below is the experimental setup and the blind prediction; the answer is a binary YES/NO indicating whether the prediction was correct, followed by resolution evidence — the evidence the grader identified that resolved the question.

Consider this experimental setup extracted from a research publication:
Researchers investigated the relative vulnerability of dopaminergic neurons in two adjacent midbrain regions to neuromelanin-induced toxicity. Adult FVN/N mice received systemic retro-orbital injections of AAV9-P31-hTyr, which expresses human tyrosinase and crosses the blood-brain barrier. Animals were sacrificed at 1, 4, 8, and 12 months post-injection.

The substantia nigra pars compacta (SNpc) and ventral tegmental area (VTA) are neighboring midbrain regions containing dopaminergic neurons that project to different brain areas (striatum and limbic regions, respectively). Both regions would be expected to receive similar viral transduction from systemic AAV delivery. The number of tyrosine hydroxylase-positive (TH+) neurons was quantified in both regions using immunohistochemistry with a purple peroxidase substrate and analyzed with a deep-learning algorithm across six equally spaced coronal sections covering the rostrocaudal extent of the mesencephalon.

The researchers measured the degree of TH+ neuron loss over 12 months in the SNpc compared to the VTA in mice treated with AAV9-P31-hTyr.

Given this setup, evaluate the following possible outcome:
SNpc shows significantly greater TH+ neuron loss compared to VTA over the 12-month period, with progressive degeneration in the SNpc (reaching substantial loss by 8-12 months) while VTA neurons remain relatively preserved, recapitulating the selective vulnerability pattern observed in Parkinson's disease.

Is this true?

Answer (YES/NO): YES